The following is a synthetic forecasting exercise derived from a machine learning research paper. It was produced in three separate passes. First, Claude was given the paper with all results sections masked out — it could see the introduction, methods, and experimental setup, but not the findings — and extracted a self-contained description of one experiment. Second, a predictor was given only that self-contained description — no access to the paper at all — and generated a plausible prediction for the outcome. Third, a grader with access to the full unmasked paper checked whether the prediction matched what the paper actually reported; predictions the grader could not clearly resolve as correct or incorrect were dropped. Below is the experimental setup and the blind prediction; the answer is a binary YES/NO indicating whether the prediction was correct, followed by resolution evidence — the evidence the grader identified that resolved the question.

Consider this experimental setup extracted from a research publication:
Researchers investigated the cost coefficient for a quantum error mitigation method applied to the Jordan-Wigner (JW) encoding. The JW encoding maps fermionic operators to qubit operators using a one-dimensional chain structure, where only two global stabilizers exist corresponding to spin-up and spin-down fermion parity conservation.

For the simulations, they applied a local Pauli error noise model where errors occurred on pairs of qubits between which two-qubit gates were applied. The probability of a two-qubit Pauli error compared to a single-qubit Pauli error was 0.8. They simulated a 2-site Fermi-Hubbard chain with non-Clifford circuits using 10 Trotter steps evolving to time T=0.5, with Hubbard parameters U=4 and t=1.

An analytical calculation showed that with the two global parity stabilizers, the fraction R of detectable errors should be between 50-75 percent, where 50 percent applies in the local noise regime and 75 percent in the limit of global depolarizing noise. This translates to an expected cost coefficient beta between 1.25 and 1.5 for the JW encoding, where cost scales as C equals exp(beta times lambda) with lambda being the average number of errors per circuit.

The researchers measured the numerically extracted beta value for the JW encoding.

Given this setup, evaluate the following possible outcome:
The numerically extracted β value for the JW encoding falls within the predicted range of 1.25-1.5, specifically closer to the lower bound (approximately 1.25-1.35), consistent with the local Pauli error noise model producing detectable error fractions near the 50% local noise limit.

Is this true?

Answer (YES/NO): YES